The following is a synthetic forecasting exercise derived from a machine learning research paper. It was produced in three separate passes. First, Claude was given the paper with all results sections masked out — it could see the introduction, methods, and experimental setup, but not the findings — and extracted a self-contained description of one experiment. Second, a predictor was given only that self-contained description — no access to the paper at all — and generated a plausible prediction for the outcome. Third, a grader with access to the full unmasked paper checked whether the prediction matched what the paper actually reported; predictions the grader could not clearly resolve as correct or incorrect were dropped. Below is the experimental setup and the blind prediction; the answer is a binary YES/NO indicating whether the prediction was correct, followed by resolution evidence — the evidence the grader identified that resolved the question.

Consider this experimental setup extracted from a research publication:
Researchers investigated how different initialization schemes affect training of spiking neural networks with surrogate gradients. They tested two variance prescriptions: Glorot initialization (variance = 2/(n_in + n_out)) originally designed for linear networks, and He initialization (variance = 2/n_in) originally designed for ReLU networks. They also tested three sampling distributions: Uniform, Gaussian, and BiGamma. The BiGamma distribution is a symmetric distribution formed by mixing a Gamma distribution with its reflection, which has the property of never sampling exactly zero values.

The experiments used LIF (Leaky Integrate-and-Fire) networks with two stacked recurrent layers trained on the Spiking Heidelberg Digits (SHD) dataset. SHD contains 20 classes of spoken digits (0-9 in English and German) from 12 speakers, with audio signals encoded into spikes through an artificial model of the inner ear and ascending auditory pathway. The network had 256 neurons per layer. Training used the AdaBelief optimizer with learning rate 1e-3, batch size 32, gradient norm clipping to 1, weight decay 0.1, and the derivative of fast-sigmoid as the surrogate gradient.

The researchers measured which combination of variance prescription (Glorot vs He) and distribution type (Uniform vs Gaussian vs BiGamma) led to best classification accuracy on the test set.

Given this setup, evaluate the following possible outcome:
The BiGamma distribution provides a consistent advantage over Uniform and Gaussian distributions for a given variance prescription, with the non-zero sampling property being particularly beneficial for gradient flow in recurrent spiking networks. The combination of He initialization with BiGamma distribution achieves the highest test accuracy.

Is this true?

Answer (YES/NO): NO